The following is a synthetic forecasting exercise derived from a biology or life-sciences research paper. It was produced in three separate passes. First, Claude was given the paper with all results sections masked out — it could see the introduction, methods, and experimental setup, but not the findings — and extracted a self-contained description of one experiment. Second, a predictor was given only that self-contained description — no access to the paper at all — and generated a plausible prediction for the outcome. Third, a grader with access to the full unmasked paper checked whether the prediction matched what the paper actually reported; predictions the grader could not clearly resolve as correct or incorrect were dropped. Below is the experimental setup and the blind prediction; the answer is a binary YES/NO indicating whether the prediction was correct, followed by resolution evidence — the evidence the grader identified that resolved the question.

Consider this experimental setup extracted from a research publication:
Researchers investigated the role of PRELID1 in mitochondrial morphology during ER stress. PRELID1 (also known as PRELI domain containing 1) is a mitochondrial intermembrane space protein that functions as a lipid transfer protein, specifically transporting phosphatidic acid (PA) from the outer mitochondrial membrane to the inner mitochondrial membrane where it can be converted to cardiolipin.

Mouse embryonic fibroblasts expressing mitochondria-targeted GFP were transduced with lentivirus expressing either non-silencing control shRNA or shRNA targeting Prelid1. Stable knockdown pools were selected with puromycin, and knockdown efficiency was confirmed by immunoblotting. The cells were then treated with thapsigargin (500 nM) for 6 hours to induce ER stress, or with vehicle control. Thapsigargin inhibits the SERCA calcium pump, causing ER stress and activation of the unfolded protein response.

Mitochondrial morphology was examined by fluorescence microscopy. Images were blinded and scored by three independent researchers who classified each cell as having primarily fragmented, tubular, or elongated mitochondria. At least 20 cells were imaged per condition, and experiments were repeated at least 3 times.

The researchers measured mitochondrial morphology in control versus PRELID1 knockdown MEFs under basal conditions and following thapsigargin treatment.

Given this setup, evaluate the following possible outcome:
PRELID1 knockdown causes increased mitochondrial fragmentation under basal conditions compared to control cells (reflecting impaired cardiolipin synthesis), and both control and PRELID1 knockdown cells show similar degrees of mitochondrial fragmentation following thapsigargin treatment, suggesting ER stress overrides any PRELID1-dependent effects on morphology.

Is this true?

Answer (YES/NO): NO